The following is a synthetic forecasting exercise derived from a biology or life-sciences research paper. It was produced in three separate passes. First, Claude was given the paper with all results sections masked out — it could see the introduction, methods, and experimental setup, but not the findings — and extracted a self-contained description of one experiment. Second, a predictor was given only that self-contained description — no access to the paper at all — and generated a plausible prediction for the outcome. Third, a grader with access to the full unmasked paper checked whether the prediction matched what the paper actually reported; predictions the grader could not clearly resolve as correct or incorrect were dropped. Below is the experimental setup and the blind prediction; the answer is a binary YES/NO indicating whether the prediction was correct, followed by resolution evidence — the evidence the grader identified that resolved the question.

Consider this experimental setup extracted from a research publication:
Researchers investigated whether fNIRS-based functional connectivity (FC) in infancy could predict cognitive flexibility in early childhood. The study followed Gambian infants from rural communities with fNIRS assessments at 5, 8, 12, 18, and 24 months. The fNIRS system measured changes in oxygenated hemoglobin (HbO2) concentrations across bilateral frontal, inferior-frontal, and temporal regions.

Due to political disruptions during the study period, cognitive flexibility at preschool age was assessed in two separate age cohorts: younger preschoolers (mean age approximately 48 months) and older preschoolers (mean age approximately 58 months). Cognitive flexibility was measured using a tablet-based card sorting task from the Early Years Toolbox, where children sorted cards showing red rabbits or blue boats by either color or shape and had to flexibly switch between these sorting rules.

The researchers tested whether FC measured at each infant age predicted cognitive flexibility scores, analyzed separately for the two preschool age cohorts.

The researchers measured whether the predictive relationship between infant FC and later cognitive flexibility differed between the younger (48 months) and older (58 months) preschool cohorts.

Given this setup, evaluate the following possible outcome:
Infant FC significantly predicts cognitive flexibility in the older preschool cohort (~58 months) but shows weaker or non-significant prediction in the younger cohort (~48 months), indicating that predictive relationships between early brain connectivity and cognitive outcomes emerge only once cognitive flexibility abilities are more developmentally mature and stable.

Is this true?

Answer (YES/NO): NO